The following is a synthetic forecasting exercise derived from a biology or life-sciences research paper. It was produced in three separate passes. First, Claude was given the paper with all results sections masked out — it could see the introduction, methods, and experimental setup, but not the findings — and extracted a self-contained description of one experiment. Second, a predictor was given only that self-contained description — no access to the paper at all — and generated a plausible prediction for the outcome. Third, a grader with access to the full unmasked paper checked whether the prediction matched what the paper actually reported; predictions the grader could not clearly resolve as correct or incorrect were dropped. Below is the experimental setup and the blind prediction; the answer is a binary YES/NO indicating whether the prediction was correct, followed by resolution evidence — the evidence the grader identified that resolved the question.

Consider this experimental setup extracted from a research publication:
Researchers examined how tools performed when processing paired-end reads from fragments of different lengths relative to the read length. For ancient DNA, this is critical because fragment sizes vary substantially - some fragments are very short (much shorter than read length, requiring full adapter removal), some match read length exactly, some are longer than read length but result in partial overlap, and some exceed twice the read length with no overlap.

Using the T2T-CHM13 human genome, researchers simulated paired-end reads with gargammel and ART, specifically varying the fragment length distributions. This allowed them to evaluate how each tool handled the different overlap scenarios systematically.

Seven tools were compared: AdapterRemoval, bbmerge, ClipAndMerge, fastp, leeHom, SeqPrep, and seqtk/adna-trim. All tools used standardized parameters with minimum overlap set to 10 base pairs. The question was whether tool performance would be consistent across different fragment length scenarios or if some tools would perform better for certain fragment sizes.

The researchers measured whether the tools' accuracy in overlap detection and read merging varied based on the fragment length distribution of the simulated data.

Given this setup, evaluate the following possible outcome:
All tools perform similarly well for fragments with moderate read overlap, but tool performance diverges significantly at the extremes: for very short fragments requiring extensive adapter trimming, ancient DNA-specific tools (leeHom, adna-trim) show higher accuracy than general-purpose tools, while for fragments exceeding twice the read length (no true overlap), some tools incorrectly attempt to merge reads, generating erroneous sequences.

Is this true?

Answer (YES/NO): NO